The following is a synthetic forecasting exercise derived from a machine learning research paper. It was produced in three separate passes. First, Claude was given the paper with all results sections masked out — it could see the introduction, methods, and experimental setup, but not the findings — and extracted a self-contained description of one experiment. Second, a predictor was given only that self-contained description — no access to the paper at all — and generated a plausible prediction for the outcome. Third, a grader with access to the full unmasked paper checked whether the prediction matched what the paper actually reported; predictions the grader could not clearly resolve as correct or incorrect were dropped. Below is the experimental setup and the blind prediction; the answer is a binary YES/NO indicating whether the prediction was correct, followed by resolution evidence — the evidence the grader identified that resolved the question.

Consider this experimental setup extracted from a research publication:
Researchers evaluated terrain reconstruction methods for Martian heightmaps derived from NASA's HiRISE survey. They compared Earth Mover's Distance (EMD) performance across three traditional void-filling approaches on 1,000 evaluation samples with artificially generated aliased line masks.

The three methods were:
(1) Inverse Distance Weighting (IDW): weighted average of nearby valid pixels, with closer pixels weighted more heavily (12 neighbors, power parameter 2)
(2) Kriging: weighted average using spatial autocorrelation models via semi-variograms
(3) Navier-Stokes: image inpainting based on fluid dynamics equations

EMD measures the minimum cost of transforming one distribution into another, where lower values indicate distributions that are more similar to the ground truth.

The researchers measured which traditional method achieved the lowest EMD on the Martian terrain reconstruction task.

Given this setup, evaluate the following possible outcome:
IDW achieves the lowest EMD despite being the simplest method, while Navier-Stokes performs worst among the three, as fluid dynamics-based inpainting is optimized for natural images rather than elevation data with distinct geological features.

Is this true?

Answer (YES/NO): NO